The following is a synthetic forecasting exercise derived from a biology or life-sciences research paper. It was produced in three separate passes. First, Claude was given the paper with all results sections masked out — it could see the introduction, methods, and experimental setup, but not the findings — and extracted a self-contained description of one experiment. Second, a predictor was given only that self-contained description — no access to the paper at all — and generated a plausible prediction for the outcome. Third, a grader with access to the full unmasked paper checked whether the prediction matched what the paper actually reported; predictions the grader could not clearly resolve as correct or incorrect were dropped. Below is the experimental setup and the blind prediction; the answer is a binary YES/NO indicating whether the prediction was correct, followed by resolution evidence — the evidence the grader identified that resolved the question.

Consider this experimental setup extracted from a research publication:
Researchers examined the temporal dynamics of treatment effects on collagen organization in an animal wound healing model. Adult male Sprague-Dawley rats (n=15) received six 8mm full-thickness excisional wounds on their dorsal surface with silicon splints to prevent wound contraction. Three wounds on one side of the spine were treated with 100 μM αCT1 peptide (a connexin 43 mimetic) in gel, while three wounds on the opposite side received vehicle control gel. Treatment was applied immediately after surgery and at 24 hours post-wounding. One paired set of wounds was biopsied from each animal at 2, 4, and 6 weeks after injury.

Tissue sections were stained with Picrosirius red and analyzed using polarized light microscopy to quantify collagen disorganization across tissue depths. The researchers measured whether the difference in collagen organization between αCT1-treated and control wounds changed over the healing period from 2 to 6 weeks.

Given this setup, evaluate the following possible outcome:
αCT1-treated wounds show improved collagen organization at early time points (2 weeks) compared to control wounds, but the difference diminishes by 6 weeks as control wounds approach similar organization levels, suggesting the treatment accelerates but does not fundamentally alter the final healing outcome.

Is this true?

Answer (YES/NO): NO